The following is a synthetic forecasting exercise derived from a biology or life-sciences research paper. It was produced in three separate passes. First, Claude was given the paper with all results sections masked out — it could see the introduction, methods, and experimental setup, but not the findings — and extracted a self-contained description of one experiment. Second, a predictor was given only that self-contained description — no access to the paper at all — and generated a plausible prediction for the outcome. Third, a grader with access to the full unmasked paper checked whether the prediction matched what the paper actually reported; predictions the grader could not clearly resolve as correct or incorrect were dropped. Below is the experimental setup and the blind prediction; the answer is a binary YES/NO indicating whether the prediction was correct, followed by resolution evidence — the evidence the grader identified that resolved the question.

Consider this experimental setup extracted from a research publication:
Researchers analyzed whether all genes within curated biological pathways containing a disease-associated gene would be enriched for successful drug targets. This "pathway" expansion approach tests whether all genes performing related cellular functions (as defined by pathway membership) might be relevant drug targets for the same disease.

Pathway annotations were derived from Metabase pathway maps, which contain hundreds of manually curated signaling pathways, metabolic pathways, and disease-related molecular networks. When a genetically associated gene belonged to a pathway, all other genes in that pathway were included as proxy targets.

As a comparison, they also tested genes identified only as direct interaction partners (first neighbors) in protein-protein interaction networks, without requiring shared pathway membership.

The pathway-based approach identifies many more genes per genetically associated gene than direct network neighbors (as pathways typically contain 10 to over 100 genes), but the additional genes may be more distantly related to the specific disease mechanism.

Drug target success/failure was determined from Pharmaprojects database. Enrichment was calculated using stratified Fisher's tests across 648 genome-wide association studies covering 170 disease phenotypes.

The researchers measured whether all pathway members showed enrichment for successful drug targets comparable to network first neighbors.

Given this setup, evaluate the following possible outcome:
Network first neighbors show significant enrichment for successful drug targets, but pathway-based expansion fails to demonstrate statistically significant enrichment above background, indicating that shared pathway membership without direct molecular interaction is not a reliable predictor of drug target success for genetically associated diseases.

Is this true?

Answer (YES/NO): NO